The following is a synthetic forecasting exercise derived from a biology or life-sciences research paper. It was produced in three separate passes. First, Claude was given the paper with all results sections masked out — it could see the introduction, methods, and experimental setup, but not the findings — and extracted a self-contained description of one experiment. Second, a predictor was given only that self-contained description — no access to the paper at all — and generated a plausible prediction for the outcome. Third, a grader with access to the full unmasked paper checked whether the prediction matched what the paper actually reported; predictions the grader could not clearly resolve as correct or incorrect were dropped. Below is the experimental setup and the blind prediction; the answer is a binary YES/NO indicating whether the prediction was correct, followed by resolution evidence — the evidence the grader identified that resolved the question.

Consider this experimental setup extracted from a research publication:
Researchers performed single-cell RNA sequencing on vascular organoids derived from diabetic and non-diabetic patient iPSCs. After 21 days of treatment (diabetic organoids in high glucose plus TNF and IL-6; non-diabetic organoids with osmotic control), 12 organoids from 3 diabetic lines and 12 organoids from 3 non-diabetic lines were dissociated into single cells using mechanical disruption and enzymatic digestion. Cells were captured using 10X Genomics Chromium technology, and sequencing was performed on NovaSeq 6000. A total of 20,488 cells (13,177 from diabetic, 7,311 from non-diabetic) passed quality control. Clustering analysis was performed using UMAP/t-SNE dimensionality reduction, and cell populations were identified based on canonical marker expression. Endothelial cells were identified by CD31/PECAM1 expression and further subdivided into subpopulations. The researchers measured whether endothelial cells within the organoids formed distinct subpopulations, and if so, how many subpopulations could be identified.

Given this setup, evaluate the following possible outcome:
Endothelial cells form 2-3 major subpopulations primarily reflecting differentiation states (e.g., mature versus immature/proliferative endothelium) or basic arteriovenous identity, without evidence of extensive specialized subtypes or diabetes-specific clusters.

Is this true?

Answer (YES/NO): NO